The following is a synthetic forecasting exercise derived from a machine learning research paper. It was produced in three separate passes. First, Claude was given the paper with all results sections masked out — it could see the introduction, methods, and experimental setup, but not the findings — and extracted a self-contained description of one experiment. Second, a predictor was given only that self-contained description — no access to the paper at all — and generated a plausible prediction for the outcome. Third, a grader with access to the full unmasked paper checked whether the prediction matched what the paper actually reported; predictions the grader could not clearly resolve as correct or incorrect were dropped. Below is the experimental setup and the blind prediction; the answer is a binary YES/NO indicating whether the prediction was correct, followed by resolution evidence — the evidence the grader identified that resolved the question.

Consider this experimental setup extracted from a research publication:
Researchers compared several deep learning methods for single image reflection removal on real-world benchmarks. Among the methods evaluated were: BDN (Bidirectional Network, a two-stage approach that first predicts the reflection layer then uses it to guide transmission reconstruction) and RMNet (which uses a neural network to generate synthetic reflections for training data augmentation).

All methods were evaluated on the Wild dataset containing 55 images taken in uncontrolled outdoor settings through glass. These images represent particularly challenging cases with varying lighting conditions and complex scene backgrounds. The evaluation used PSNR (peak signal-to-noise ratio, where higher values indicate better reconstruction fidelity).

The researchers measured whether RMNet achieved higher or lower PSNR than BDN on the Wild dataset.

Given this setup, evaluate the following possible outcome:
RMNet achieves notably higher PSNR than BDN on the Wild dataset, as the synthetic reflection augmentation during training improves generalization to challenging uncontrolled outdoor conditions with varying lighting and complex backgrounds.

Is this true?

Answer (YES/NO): NO